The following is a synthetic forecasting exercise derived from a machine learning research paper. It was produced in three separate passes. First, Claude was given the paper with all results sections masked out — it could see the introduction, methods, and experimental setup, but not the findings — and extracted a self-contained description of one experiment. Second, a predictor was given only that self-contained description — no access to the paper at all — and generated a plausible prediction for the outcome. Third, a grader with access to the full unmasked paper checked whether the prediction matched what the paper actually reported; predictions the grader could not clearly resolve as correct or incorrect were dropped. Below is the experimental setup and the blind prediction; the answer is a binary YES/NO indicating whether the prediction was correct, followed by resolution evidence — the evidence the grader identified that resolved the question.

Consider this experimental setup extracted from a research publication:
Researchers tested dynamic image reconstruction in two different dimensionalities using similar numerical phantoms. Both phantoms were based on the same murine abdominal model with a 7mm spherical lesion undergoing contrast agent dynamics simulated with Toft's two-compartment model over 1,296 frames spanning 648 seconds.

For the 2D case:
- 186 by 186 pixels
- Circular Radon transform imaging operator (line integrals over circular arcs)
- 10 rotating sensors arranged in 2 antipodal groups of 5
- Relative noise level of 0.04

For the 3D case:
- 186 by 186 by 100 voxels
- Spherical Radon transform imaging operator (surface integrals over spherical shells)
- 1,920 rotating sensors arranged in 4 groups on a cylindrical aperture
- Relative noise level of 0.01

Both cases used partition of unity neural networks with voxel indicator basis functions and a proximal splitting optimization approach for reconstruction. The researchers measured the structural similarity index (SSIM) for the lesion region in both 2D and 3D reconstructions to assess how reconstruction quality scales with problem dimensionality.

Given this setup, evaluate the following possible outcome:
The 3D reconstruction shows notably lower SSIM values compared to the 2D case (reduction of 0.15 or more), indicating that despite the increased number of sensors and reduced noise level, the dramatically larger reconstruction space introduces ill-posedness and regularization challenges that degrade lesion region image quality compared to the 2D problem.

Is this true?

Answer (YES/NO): NO